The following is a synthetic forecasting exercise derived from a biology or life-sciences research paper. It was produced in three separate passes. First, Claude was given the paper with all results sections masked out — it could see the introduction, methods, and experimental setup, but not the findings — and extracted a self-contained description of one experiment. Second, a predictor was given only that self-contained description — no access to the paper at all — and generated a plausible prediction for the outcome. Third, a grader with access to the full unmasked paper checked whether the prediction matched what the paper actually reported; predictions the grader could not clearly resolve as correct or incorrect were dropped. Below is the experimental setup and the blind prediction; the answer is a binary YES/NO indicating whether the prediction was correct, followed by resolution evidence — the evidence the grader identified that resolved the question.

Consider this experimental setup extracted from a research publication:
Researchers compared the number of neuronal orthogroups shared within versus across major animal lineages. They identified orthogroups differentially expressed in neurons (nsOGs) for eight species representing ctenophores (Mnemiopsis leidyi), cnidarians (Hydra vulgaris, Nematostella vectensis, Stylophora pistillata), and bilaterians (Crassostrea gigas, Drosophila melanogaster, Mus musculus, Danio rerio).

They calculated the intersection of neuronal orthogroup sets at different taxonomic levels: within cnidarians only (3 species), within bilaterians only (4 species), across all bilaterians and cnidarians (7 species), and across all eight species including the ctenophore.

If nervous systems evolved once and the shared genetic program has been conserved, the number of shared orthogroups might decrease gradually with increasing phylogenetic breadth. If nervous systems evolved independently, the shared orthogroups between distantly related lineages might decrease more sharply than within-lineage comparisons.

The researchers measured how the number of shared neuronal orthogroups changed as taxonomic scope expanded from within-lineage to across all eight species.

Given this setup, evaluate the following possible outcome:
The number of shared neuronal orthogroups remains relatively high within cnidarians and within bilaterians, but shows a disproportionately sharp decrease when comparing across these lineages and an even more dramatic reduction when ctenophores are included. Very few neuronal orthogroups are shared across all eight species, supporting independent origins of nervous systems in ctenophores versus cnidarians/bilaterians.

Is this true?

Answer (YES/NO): NO